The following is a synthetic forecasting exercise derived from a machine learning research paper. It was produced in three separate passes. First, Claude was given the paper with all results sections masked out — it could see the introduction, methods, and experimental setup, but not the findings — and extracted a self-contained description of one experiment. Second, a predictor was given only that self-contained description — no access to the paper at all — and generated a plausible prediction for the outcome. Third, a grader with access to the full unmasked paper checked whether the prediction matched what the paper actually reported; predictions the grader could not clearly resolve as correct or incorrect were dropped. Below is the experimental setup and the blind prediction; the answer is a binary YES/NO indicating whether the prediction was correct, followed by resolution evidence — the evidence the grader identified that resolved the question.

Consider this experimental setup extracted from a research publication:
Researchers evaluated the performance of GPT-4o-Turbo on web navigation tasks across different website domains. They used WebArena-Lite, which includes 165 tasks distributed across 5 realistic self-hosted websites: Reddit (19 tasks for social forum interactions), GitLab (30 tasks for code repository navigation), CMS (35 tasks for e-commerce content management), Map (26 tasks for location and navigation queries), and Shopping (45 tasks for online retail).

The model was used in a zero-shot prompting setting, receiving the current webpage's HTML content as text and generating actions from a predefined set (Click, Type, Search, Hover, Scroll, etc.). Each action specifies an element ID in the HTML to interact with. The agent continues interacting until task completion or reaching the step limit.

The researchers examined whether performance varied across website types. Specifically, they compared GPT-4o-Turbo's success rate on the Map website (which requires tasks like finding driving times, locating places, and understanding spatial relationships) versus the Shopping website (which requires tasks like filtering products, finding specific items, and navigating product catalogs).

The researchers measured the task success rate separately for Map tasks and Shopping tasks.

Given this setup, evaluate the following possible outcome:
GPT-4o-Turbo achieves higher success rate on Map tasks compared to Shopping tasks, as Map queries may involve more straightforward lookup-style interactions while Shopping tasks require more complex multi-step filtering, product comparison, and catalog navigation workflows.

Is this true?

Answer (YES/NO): YES